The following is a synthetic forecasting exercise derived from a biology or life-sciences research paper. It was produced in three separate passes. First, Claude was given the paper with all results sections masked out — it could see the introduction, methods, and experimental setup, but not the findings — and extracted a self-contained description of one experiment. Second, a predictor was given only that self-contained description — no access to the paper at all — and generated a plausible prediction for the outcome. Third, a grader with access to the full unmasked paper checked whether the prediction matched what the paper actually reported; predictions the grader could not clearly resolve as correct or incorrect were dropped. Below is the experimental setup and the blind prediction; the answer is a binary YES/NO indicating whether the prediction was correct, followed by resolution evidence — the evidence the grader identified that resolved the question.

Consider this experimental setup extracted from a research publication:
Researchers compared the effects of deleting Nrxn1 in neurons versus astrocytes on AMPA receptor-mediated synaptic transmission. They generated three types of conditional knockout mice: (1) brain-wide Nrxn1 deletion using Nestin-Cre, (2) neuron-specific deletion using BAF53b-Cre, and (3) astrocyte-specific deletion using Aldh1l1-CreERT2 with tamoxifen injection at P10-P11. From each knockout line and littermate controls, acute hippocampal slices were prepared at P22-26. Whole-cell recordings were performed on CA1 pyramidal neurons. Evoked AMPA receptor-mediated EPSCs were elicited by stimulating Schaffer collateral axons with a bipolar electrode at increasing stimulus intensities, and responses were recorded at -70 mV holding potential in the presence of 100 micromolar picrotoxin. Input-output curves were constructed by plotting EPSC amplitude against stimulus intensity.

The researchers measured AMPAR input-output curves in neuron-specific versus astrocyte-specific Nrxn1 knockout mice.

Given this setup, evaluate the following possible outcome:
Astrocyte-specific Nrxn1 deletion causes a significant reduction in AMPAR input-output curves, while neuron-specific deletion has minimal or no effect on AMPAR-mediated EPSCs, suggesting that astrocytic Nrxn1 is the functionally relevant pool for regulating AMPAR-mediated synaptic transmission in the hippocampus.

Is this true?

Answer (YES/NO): YES